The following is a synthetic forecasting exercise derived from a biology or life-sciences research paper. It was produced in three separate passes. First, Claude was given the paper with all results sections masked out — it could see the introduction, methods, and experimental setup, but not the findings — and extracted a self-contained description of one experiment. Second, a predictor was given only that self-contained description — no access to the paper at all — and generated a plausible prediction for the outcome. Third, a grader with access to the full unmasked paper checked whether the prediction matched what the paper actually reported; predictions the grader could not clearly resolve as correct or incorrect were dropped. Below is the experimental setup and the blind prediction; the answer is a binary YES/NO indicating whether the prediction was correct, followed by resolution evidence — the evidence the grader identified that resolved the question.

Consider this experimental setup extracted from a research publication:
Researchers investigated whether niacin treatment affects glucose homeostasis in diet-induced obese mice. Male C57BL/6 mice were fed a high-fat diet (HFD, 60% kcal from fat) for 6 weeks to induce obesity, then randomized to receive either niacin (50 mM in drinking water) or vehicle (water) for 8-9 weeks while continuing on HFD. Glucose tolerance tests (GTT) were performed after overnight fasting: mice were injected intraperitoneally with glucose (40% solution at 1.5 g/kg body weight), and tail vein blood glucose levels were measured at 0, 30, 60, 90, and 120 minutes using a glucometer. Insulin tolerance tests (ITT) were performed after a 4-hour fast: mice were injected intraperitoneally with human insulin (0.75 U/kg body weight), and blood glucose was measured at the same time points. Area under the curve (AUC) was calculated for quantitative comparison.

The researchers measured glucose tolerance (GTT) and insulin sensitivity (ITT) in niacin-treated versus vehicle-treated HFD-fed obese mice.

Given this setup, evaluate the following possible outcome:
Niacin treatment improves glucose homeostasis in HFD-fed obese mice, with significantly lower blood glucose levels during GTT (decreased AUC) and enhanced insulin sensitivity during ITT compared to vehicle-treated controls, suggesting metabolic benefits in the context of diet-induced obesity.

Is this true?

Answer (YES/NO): NO